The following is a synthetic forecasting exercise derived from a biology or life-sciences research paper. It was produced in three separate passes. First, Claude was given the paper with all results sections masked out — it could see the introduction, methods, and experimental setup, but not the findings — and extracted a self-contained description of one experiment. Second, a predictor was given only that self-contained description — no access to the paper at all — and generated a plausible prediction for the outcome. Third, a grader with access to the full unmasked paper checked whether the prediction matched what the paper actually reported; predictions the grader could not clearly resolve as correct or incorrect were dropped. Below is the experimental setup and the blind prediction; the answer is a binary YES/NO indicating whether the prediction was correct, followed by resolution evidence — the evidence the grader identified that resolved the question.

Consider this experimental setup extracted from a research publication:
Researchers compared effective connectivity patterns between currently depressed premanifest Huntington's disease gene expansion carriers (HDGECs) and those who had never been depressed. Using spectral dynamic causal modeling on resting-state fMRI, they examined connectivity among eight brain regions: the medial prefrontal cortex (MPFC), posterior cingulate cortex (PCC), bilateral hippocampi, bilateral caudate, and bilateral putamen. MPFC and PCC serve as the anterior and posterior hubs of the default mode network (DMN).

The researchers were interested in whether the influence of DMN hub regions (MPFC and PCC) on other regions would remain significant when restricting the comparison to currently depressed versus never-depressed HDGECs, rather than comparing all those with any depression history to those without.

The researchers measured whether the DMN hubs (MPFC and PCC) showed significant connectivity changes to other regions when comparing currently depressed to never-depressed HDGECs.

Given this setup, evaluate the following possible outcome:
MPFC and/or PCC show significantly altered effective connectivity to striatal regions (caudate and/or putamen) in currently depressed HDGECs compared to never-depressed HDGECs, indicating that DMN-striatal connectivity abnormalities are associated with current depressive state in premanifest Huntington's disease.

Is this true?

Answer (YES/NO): NO